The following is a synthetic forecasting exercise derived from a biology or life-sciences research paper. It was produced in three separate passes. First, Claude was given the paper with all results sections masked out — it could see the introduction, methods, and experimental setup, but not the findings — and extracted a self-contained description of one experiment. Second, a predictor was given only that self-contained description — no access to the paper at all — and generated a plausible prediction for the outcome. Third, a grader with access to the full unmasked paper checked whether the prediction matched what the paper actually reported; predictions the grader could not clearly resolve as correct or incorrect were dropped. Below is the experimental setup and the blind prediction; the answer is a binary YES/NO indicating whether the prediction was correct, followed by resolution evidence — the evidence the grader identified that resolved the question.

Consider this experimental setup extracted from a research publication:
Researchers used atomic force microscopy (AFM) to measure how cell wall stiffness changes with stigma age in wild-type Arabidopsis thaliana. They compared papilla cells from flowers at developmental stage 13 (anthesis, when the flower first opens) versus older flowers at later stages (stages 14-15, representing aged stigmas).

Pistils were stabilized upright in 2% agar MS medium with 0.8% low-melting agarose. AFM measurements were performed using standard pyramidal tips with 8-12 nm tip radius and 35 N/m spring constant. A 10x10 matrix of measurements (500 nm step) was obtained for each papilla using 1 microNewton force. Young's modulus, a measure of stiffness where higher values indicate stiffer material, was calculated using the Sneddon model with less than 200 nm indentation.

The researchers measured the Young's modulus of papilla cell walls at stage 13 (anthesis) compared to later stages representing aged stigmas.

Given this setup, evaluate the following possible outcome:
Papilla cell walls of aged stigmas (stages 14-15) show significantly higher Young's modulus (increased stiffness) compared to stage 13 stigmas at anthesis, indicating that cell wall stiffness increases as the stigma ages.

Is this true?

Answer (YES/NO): NO